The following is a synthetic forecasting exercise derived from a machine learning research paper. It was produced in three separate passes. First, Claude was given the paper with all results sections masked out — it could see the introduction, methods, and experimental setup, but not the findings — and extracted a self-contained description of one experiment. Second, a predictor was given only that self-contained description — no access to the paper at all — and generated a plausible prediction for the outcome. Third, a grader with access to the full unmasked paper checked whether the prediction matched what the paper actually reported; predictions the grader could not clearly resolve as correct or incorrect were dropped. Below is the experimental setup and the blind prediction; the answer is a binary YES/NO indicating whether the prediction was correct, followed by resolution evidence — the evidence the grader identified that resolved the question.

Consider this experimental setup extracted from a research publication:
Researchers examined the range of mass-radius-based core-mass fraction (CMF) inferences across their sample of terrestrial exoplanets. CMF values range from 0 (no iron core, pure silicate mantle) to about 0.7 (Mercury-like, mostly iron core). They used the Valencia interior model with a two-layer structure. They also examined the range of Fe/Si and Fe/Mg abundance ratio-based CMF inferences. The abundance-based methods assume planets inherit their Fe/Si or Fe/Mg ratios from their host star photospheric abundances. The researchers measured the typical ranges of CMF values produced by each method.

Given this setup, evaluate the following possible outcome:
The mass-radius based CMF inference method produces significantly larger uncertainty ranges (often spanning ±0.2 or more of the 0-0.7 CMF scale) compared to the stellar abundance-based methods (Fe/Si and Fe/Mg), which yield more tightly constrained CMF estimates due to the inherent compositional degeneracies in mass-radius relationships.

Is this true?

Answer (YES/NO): NO